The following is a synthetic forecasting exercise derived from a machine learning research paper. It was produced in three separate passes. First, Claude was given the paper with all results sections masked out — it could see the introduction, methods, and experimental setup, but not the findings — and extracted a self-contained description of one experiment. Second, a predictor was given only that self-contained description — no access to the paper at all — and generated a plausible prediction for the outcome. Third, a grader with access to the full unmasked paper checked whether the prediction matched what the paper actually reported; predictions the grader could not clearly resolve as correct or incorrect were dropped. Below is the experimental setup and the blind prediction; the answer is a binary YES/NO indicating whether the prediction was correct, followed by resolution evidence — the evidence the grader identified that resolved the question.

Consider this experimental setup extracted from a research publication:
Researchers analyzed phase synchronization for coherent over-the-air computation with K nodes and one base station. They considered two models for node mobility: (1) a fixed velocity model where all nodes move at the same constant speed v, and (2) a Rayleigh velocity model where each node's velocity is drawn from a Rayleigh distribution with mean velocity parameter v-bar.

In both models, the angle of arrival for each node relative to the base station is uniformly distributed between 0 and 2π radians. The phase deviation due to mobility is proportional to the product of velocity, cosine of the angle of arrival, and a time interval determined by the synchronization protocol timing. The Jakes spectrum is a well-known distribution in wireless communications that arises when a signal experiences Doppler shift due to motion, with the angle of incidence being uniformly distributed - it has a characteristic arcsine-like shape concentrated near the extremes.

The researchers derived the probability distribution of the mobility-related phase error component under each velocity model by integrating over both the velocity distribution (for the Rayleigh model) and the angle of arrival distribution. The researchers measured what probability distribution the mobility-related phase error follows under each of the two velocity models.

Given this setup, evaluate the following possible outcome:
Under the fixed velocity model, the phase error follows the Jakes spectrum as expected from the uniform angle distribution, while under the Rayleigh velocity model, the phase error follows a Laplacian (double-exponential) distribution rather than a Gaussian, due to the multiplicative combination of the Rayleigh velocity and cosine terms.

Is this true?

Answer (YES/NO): NO